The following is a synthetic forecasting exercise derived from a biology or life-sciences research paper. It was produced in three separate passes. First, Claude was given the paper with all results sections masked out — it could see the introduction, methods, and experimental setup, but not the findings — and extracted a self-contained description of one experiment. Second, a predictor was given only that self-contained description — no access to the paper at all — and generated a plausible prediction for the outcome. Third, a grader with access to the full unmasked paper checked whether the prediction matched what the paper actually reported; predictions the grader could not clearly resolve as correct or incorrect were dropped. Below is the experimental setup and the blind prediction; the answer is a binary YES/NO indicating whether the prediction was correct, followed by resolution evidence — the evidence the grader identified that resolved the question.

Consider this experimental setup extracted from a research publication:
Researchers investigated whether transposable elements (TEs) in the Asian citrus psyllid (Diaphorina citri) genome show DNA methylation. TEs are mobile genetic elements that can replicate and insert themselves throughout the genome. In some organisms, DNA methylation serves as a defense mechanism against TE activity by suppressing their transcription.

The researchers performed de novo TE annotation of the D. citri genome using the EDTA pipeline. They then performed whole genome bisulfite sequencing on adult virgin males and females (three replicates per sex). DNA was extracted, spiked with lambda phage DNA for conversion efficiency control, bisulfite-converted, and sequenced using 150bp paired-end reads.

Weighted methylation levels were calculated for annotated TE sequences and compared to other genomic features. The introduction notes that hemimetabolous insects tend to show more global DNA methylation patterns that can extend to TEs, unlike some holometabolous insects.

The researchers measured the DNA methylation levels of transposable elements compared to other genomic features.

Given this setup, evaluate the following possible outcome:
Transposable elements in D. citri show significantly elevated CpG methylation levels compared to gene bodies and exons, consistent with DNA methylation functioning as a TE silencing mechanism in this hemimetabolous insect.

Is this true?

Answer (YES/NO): NO